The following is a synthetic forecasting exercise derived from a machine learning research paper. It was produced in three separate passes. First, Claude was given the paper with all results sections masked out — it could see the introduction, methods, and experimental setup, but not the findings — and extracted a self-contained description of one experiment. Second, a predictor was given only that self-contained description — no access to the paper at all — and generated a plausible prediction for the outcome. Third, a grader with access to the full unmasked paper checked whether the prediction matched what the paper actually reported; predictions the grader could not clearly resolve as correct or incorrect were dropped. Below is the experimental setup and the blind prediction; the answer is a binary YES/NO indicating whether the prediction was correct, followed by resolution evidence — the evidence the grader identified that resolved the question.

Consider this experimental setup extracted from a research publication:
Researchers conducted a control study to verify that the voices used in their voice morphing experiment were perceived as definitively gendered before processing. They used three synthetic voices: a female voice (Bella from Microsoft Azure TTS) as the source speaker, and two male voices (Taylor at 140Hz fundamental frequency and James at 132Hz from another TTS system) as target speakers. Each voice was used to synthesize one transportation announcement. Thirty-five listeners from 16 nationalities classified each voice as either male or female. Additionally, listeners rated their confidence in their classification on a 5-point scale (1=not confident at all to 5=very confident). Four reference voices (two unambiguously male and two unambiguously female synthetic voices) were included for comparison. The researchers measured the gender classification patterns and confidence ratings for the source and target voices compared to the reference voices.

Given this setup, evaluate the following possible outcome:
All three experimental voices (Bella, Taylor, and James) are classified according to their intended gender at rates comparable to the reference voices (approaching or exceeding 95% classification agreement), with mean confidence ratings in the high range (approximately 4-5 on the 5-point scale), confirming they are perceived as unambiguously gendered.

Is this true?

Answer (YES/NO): NO